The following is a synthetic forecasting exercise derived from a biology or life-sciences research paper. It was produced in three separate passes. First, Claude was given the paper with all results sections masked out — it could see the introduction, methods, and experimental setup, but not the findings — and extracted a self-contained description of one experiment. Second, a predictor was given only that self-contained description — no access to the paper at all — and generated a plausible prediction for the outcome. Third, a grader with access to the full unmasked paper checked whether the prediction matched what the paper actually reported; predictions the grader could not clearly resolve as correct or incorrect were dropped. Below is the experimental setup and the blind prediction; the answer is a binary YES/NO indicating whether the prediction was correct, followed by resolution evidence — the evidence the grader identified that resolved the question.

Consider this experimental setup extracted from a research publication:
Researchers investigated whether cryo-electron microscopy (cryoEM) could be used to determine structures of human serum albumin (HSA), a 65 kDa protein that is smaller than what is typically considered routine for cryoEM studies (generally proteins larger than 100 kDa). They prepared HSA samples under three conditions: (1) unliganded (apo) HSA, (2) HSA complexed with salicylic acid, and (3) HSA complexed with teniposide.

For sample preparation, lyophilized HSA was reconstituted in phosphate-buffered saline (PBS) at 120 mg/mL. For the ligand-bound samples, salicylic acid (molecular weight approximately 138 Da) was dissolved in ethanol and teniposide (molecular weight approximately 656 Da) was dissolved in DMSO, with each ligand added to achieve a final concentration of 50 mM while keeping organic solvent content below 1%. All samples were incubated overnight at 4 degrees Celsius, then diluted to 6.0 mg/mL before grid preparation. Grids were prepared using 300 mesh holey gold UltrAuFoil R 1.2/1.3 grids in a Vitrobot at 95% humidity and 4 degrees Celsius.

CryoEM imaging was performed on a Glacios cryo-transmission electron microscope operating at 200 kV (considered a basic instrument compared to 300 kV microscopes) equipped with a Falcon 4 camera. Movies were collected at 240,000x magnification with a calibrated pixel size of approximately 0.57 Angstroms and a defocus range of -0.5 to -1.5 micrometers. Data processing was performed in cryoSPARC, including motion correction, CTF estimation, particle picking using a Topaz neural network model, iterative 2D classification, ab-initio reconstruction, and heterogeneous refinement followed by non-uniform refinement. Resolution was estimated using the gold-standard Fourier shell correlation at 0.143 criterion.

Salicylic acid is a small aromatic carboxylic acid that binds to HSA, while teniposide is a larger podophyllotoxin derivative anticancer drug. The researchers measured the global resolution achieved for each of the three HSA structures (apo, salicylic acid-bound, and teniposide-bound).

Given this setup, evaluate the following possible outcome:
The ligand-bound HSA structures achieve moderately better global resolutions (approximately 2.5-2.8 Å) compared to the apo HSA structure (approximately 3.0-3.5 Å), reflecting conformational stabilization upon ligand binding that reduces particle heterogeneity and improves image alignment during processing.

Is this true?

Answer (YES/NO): NO